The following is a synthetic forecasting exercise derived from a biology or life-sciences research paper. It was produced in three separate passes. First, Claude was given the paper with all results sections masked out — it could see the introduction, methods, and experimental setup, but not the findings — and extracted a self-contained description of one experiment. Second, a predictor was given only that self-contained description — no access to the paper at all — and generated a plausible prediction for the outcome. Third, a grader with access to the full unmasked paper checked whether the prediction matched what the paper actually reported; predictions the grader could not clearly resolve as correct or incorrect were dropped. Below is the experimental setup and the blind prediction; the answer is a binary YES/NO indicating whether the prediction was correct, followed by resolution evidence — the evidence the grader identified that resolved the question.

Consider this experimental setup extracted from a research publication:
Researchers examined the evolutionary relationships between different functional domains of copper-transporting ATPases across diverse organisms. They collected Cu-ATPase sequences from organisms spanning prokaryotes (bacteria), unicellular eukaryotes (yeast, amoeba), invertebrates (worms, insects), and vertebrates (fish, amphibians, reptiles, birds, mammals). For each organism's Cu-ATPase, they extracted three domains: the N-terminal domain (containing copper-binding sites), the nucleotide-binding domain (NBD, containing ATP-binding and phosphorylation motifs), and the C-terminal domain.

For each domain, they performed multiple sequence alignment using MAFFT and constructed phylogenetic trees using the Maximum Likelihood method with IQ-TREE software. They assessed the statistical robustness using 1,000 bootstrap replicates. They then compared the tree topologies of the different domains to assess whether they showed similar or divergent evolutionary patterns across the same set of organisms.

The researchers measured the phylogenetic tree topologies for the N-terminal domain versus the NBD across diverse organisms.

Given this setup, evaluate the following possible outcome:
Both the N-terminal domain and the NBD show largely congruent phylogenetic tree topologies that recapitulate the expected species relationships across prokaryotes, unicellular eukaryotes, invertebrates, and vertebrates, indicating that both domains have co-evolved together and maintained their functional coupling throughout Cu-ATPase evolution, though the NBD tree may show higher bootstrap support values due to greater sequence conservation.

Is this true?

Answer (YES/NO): YES